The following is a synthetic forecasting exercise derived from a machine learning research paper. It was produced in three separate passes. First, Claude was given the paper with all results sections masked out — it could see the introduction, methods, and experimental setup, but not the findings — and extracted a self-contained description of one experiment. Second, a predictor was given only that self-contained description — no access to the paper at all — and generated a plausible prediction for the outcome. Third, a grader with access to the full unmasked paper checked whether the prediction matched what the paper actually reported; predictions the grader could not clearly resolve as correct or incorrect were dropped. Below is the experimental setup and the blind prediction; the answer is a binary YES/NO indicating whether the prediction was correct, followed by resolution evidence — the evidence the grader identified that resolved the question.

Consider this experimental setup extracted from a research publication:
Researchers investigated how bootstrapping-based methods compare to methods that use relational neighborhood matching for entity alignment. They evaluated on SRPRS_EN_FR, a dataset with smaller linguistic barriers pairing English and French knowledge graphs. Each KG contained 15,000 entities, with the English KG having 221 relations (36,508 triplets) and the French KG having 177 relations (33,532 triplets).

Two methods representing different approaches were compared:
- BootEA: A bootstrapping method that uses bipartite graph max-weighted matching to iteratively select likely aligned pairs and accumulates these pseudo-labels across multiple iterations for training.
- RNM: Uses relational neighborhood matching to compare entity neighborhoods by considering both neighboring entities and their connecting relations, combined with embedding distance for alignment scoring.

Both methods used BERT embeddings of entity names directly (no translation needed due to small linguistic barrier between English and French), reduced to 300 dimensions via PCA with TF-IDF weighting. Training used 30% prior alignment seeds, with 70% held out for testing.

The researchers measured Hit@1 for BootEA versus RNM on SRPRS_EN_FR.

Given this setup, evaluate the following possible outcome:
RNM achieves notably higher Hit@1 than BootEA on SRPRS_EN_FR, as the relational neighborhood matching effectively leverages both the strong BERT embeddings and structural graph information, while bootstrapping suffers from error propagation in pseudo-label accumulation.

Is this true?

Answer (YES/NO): YES